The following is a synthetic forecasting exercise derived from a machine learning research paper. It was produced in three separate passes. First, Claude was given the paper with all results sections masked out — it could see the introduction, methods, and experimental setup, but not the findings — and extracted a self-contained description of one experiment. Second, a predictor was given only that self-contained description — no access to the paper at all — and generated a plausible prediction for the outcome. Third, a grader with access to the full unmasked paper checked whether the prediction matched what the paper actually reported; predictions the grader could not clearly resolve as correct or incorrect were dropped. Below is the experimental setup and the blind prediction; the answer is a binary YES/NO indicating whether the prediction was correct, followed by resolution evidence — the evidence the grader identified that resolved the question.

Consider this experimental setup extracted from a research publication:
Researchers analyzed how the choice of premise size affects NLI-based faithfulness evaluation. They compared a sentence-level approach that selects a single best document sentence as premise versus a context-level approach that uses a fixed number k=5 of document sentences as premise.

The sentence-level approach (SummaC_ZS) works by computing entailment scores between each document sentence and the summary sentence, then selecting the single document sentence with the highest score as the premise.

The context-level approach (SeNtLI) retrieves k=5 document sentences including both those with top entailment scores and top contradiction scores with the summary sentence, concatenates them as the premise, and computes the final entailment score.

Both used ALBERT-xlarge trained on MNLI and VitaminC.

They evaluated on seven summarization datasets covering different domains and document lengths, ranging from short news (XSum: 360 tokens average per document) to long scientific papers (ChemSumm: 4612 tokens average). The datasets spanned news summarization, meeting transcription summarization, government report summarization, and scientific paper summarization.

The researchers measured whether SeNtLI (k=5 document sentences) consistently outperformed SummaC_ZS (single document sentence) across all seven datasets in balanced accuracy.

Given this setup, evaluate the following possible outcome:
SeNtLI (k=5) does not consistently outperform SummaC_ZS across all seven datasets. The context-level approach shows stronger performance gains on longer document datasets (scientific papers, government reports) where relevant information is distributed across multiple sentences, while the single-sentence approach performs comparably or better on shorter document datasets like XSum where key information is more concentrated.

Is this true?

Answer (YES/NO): NO